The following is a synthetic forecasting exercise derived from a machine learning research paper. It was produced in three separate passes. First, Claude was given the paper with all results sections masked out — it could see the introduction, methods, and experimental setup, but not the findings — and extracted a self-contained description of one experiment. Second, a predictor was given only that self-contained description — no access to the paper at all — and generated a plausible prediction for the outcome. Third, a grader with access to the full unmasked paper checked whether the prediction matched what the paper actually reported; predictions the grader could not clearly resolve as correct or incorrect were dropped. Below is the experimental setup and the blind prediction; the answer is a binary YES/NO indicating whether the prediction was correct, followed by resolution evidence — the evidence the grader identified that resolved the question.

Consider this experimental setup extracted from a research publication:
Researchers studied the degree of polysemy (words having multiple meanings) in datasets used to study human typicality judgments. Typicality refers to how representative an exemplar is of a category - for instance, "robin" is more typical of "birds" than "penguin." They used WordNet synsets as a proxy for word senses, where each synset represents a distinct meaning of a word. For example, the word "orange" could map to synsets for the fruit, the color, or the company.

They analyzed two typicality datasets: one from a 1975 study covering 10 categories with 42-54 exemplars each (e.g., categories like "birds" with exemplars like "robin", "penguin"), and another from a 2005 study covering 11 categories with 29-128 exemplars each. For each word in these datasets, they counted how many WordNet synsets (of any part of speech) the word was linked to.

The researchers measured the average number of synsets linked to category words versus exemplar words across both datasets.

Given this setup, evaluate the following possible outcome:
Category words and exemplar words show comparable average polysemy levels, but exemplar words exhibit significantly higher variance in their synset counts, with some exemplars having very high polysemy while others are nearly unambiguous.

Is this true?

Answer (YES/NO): NO